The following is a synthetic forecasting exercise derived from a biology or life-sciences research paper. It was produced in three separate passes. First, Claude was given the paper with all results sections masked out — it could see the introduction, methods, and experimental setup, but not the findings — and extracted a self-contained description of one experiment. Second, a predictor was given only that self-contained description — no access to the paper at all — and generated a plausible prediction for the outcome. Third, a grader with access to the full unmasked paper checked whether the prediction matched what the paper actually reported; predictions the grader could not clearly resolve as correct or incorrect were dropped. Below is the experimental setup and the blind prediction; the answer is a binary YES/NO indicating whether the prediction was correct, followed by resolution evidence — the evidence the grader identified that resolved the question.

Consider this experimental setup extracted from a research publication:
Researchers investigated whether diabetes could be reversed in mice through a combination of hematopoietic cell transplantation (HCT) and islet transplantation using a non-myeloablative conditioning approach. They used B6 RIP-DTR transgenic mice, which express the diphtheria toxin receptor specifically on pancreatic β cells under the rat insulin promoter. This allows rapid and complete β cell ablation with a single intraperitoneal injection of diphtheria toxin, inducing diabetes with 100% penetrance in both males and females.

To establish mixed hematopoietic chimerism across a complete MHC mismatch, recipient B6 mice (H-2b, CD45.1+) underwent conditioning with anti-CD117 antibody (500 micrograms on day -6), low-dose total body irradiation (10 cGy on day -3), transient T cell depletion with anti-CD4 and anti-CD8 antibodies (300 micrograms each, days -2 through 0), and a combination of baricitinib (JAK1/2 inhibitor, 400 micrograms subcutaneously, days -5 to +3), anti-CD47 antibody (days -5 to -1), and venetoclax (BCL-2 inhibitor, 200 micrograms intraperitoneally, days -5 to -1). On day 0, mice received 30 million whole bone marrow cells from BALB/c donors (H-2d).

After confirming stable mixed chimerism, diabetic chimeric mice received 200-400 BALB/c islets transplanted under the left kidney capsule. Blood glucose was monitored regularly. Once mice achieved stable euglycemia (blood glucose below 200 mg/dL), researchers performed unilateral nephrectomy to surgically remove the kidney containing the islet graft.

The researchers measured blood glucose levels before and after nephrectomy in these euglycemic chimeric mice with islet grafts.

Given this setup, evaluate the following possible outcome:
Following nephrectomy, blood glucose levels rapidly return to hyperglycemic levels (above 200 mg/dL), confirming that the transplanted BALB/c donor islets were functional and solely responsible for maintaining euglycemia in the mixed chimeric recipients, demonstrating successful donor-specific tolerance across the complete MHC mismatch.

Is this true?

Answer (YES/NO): YES